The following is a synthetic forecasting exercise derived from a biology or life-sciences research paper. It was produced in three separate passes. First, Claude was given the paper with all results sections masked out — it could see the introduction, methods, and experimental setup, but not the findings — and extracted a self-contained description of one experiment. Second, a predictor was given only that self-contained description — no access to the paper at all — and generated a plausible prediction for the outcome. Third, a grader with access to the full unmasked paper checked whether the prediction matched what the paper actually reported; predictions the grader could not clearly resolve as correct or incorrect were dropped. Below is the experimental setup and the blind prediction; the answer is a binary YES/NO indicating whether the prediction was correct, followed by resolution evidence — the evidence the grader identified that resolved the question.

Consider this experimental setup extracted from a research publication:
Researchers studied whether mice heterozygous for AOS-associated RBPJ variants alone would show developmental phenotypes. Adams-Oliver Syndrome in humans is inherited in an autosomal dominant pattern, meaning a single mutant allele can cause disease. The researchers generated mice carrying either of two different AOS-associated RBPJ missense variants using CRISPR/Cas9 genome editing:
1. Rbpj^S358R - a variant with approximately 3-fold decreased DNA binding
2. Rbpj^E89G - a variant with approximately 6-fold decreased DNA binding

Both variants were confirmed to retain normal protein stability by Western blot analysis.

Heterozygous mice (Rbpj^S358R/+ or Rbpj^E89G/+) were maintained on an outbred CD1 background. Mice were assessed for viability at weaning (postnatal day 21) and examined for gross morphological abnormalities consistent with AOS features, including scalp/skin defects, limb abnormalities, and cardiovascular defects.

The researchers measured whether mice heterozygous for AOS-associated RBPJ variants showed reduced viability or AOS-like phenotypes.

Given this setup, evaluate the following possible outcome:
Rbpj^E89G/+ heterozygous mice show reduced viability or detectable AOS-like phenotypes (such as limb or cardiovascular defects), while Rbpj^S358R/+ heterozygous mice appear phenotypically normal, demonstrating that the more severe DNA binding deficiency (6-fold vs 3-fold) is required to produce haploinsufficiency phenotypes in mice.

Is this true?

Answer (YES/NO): NO